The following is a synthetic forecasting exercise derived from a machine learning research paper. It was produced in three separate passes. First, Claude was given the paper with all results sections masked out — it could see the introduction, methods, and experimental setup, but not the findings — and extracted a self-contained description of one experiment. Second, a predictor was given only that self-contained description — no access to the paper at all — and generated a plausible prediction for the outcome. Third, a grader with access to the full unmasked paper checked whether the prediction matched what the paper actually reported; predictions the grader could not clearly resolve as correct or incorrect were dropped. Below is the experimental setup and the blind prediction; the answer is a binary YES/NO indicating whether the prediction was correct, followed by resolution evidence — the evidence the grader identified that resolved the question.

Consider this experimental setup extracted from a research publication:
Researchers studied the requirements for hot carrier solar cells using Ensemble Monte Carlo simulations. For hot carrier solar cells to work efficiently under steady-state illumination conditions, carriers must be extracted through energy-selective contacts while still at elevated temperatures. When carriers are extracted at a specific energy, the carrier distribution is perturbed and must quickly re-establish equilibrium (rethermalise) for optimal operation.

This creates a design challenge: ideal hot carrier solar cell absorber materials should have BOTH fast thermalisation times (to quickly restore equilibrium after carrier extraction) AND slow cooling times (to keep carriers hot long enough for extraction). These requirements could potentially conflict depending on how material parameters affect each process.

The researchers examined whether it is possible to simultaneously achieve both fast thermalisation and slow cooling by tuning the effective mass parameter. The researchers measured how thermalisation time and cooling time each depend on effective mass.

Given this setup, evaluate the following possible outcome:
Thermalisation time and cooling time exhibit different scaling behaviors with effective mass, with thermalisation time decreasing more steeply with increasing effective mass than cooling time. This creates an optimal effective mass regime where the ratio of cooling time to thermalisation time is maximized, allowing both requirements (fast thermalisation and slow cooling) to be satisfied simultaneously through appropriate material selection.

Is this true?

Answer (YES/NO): NO